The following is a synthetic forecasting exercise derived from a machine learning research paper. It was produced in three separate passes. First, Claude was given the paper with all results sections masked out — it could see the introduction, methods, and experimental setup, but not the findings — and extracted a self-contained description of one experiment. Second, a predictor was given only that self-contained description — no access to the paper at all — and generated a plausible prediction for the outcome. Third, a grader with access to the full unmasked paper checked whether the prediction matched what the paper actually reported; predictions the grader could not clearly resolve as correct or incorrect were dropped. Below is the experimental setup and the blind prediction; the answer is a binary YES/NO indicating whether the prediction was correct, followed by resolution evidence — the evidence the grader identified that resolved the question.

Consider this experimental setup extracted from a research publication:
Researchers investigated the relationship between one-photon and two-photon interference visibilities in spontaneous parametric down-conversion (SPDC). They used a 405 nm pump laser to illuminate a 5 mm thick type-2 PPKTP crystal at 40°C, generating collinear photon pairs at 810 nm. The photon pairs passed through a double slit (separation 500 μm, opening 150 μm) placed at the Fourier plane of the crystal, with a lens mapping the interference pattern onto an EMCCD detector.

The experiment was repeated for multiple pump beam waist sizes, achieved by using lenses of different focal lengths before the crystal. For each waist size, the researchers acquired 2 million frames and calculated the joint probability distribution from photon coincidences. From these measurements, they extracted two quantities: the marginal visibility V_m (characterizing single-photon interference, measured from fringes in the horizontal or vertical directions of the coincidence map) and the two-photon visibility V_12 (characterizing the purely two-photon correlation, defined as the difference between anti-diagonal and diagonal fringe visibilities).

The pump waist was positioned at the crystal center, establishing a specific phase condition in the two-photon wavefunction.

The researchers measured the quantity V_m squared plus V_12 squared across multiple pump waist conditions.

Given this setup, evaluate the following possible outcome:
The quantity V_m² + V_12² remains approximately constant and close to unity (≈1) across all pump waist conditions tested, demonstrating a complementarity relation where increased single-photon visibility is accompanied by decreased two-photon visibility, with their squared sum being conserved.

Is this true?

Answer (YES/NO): YES